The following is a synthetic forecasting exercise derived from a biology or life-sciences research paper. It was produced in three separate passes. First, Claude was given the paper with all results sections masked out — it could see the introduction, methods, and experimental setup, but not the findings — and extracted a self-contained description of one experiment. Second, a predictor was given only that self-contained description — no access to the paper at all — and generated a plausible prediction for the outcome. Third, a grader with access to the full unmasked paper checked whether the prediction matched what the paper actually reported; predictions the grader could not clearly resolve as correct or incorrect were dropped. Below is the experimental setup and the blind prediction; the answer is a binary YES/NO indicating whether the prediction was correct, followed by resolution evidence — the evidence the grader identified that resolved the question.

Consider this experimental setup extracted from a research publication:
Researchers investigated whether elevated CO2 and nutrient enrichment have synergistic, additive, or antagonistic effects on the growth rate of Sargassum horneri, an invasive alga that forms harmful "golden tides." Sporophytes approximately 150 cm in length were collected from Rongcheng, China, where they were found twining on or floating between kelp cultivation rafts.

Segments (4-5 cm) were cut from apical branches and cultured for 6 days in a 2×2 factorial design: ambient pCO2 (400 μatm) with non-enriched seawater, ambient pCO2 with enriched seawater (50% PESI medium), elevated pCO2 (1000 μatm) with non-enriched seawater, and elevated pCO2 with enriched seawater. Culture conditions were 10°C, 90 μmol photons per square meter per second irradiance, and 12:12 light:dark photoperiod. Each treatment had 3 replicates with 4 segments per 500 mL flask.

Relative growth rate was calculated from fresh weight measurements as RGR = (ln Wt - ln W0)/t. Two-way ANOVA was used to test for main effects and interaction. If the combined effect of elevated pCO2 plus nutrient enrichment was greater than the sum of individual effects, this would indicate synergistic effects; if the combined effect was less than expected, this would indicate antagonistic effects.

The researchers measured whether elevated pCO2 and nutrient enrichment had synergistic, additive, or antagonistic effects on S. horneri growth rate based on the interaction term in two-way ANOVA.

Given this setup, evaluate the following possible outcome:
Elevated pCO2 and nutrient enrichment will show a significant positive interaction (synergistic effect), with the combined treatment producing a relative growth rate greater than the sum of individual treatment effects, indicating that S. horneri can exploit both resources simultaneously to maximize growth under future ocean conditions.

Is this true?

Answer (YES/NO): NO